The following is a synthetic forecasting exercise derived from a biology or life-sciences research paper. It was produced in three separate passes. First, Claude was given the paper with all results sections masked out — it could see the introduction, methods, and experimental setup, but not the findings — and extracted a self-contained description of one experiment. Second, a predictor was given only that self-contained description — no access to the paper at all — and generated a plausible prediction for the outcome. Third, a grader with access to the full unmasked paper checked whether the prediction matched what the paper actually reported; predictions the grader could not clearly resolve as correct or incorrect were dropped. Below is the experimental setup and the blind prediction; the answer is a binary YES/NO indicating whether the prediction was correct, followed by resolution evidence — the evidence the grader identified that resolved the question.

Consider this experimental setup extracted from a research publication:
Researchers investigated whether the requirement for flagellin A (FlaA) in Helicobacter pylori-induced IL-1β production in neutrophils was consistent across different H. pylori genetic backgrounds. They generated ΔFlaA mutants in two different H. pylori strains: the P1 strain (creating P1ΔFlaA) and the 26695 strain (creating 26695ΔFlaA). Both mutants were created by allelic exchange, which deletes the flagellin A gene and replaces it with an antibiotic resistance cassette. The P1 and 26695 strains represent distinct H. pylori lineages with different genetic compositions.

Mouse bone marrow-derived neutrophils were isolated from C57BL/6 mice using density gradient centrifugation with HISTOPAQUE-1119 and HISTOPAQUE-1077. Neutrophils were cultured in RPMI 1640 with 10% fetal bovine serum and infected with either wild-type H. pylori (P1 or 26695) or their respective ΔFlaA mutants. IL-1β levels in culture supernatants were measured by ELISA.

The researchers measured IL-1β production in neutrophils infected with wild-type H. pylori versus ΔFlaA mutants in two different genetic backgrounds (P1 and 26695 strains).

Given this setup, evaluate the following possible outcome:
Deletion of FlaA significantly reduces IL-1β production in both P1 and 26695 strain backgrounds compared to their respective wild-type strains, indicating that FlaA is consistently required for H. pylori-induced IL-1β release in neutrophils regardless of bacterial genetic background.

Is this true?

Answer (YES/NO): YES